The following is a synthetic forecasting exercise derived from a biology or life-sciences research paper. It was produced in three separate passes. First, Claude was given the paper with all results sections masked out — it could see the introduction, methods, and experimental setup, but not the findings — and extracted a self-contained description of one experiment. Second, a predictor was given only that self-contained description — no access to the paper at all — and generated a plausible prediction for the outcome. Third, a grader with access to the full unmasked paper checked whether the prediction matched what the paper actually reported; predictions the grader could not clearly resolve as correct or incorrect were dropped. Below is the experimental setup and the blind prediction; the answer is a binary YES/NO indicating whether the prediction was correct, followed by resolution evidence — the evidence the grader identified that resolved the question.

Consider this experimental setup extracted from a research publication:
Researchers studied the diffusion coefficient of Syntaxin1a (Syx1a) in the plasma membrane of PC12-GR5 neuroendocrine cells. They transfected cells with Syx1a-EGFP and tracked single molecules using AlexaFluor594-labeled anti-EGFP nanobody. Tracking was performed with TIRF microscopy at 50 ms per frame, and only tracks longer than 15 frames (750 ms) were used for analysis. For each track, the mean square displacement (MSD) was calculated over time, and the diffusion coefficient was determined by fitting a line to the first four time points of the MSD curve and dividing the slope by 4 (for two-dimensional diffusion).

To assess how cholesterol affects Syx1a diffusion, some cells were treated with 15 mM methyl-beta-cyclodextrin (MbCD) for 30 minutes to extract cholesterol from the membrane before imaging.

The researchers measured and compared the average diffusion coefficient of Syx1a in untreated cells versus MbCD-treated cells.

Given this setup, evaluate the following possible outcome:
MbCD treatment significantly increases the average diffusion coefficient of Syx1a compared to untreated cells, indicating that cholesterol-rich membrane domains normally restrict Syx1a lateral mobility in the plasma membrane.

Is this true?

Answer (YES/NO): NO